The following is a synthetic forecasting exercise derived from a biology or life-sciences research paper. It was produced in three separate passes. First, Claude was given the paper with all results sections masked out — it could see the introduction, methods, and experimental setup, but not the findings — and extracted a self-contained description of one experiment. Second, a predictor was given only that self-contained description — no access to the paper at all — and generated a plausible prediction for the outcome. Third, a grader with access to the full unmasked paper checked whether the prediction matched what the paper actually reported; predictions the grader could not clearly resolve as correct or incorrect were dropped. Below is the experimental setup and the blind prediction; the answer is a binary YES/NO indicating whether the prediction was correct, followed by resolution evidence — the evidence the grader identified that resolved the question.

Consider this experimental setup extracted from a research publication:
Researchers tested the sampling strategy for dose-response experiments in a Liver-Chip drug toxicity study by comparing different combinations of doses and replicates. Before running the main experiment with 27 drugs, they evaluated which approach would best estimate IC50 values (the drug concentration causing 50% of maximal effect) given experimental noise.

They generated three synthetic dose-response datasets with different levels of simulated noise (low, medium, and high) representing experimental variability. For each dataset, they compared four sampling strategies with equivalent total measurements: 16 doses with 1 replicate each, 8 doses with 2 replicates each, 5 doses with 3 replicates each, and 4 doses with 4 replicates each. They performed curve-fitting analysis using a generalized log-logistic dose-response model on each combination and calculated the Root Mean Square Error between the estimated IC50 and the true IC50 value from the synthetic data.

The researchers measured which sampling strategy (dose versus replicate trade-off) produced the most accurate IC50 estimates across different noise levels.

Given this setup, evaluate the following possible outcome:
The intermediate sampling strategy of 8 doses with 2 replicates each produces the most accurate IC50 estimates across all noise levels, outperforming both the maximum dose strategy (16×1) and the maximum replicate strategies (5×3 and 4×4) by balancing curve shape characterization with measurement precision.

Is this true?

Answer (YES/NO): NO